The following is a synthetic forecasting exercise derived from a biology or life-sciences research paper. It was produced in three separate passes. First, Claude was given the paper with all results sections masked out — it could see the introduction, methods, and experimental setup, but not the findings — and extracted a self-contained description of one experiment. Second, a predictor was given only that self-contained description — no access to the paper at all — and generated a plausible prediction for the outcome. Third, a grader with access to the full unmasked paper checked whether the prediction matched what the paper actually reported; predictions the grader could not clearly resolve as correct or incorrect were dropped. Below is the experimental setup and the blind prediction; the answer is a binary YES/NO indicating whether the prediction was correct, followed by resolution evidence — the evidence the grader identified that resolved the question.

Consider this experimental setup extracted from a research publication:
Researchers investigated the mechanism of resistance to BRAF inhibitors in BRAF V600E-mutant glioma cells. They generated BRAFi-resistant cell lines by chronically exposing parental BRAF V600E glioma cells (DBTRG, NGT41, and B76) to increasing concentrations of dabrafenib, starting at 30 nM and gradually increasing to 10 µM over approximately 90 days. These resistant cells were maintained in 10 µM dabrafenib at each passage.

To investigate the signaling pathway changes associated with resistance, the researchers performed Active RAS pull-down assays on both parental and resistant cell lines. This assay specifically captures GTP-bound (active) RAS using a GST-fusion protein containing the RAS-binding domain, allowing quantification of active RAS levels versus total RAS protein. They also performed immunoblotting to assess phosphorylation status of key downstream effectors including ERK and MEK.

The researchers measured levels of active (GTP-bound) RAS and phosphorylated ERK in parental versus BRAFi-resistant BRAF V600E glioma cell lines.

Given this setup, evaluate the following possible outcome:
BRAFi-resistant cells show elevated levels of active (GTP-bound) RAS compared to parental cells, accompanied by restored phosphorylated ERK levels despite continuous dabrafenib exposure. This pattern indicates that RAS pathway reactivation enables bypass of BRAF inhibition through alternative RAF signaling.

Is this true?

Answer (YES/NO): YES